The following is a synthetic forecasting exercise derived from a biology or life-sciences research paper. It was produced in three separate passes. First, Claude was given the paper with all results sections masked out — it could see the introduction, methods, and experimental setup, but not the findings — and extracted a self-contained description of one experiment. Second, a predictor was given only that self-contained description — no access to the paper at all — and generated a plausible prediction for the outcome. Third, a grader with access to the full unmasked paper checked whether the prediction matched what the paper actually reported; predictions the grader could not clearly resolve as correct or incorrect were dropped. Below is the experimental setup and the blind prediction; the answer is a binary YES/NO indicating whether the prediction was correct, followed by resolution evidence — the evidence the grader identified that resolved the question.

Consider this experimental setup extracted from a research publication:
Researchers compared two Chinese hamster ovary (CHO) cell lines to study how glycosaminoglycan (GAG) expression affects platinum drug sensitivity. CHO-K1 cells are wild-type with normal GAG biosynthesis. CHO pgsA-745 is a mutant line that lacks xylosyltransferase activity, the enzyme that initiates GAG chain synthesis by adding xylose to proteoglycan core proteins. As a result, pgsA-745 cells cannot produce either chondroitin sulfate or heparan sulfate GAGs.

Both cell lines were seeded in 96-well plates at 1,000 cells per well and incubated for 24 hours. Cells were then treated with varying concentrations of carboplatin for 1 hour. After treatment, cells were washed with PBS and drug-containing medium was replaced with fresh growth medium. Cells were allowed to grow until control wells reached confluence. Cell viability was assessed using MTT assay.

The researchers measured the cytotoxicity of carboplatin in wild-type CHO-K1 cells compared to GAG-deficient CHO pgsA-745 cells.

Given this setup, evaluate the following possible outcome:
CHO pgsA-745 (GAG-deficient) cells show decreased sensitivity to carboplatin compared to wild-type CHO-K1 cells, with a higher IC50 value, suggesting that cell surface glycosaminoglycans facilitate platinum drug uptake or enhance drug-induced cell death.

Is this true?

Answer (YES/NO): NO